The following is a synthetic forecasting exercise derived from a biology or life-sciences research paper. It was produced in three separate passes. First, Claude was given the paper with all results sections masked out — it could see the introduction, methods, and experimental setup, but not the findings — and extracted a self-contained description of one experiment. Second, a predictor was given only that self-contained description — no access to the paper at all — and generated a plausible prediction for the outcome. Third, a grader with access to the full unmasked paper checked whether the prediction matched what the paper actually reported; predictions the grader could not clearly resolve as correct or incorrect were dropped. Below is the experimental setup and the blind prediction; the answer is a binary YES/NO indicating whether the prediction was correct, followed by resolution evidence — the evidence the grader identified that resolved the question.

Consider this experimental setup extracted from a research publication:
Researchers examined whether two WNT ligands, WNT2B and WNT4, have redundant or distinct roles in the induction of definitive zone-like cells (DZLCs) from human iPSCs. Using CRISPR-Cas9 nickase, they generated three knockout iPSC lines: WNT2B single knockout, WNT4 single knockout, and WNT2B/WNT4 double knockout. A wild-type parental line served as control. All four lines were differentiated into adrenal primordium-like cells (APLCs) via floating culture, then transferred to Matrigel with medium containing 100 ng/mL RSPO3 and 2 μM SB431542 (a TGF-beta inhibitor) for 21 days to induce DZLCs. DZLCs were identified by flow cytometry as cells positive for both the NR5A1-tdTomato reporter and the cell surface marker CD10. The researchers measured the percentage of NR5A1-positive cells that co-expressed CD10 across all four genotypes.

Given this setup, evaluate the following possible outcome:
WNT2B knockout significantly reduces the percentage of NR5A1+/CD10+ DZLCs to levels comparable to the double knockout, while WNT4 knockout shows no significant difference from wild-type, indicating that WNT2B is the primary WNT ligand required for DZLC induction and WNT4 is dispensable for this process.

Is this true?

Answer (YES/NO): NO